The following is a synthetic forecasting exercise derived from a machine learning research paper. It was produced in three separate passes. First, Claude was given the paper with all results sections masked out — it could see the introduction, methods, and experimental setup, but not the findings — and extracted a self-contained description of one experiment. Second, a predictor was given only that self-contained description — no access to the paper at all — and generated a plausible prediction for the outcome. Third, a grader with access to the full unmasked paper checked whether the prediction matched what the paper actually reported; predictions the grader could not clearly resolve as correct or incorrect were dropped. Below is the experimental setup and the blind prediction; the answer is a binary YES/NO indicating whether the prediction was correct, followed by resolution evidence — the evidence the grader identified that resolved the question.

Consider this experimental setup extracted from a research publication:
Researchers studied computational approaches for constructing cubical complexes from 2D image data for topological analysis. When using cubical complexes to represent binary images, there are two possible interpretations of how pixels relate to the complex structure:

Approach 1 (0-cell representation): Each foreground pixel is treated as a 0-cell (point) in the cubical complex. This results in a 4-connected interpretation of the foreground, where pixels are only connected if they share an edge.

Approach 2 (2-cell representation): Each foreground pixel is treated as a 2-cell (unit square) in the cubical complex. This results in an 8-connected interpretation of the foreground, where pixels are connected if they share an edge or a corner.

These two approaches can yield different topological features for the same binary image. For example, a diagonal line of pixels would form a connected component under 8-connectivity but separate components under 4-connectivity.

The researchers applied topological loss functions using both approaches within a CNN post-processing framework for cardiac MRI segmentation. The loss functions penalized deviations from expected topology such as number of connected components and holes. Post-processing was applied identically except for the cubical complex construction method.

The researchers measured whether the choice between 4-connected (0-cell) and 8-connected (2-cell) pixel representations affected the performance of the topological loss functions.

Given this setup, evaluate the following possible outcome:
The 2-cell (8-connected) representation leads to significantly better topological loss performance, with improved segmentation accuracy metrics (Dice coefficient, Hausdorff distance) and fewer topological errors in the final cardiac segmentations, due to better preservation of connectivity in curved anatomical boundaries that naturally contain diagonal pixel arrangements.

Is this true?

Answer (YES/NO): NO